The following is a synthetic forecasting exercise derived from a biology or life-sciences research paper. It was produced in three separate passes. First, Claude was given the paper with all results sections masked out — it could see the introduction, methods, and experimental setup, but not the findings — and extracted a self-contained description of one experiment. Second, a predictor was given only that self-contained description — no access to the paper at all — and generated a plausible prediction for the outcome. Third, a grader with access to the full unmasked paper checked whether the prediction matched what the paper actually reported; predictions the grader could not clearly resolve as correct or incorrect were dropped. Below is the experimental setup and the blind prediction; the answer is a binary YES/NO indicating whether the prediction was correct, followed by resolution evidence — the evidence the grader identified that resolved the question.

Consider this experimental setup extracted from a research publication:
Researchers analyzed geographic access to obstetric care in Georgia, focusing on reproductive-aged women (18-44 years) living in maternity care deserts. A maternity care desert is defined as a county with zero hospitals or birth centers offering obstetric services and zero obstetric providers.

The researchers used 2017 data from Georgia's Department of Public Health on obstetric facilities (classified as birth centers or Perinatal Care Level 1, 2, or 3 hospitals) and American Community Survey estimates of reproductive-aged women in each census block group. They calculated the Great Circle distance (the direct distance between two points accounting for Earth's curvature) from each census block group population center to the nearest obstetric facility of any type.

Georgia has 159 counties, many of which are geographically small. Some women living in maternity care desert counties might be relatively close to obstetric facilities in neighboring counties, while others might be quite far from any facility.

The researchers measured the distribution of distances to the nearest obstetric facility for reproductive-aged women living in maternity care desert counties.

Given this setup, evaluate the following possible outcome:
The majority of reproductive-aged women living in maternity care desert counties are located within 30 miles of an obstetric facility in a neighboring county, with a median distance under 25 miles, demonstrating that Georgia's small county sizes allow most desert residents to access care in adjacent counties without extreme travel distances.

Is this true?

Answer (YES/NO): YES